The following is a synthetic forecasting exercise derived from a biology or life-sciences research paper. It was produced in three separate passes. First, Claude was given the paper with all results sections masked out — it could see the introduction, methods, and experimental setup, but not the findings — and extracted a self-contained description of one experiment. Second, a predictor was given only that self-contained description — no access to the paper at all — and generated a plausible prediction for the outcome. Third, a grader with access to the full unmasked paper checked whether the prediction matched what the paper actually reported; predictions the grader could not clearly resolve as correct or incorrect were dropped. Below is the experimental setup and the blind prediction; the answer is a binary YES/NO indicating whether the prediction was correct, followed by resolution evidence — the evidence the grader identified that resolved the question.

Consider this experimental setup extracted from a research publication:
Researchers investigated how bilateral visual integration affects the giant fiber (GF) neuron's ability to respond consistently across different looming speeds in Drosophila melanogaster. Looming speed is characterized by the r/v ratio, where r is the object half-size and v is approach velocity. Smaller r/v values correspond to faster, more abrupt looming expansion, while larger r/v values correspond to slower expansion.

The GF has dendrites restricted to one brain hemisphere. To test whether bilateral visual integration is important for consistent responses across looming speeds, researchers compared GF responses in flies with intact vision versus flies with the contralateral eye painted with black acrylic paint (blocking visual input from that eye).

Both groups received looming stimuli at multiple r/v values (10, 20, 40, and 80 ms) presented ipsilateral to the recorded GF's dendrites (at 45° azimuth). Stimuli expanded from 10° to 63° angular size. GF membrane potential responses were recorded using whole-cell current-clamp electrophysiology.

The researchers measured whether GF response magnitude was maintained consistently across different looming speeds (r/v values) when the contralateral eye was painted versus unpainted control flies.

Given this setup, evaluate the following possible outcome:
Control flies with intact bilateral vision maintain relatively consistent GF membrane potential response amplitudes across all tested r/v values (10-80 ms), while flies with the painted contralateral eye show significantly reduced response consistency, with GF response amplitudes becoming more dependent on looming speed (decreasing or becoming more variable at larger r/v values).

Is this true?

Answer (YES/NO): NO